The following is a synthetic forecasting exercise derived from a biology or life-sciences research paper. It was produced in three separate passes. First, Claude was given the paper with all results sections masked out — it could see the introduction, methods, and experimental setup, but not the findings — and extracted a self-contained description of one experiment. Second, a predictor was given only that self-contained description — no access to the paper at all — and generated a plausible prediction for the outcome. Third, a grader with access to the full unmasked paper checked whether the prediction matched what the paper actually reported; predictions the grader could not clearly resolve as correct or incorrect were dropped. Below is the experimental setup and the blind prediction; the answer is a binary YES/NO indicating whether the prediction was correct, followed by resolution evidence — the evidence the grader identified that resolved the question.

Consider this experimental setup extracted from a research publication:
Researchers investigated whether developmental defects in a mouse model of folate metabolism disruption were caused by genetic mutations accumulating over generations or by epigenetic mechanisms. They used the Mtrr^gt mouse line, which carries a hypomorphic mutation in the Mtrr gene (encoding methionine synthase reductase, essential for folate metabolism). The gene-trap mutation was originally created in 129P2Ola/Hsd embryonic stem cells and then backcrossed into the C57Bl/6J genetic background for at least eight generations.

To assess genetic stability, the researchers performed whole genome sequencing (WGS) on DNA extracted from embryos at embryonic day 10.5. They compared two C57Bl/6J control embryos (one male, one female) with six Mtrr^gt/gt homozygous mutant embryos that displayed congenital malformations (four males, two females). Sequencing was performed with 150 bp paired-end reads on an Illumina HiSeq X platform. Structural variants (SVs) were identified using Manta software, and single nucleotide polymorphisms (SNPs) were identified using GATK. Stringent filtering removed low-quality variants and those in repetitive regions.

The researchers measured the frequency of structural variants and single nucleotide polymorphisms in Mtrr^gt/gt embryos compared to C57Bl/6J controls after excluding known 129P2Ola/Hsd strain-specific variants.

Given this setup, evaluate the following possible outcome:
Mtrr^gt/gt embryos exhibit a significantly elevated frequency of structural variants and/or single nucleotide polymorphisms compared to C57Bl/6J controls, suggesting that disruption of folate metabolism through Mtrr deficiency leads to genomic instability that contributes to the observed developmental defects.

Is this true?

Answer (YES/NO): NO